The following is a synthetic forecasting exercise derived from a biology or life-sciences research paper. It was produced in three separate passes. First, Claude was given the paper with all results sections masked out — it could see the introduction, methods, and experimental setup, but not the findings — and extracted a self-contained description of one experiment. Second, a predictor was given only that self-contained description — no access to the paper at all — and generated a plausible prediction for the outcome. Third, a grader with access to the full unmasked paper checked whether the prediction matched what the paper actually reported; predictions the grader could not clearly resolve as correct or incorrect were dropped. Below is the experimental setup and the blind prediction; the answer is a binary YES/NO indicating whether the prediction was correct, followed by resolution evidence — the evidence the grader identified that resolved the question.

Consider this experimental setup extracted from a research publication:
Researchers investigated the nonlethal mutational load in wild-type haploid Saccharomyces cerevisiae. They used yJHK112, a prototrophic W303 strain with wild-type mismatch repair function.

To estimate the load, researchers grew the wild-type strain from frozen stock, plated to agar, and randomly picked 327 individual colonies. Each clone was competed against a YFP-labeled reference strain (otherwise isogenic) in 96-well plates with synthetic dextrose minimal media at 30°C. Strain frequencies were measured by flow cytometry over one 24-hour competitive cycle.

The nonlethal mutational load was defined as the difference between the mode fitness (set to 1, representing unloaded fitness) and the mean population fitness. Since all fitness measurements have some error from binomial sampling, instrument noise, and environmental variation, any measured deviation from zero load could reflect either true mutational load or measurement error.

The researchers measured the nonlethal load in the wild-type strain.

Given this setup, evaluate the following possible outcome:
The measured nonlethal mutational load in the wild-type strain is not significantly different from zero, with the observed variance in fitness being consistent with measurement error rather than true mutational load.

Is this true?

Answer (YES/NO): YES